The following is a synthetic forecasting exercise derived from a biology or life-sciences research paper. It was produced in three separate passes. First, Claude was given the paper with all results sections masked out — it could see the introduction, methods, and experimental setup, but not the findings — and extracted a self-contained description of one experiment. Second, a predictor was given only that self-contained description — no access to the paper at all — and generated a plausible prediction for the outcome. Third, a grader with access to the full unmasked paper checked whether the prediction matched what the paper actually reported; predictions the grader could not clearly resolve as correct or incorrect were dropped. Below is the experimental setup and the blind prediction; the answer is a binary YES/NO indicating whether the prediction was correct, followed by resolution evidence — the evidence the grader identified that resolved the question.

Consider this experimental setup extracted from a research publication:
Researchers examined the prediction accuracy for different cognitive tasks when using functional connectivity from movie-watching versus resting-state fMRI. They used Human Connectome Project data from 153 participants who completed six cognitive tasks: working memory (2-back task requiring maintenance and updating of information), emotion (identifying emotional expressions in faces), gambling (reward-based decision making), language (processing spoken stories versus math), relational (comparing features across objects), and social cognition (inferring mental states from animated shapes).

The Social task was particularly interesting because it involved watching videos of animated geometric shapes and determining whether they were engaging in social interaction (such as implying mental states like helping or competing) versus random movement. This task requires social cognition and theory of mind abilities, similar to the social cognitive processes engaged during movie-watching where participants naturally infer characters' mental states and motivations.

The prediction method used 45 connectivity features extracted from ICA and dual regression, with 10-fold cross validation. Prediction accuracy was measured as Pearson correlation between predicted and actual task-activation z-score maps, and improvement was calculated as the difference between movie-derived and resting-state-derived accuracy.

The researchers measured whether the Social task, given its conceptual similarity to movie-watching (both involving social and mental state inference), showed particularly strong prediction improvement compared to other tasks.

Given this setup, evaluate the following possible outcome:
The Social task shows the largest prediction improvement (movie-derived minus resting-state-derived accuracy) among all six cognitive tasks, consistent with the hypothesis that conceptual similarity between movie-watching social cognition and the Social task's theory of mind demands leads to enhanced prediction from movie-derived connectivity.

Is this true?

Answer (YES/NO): NO